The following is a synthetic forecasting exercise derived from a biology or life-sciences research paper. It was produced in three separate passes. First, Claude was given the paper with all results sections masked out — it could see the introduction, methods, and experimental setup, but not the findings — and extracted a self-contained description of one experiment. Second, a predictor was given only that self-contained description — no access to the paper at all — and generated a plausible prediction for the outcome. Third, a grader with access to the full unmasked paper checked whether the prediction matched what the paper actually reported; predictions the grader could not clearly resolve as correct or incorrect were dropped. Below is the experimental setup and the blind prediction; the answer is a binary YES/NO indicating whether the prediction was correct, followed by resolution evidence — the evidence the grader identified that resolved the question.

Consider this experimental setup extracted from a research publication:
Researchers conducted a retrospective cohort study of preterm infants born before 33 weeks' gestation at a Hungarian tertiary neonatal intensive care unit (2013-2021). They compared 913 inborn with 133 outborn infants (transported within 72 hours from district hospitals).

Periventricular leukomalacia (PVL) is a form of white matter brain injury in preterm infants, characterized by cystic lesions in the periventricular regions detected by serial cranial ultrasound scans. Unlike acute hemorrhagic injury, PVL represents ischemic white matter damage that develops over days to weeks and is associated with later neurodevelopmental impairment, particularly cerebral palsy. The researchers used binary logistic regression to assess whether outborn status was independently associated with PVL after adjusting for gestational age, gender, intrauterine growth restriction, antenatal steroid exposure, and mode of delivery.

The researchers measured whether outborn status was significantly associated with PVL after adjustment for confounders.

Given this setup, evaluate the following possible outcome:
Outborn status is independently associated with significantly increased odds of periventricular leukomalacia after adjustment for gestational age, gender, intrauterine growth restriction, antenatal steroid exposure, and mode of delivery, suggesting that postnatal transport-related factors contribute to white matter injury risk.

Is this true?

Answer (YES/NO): NO